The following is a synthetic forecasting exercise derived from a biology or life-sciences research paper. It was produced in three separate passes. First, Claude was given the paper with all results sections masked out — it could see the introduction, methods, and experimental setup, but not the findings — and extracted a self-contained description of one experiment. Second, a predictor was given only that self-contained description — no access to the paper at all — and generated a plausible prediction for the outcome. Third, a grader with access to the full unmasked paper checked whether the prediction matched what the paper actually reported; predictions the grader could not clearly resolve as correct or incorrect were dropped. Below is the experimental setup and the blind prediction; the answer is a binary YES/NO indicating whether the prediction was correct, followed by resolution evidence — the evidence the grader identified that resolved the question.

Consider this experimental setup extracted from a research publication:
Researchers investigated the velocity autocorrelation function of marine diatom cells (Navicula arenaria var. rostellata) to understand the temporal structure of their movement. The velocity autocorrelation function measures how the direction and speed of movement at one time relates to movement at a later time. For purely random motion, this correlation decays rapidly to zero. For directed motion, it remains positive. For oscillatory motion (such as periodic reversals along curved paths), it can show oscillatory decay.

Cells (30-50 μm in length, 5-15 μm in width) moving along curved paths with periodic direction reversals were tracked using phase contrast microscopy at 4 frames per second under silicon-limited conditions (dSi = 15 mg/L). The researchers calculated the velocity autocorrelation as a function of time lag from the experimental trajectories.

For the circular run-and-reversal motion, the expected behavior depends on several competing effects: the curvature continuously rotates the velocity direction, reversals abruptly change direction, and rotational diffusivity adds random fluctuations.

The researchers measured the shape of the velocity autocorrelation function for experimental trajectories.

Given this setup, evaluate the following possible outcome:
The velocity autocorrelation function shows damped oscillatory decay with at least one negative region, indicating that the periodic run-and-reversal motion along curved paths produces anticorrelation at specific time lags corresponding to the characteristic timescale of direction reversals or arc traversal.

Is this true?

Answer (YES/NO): YES